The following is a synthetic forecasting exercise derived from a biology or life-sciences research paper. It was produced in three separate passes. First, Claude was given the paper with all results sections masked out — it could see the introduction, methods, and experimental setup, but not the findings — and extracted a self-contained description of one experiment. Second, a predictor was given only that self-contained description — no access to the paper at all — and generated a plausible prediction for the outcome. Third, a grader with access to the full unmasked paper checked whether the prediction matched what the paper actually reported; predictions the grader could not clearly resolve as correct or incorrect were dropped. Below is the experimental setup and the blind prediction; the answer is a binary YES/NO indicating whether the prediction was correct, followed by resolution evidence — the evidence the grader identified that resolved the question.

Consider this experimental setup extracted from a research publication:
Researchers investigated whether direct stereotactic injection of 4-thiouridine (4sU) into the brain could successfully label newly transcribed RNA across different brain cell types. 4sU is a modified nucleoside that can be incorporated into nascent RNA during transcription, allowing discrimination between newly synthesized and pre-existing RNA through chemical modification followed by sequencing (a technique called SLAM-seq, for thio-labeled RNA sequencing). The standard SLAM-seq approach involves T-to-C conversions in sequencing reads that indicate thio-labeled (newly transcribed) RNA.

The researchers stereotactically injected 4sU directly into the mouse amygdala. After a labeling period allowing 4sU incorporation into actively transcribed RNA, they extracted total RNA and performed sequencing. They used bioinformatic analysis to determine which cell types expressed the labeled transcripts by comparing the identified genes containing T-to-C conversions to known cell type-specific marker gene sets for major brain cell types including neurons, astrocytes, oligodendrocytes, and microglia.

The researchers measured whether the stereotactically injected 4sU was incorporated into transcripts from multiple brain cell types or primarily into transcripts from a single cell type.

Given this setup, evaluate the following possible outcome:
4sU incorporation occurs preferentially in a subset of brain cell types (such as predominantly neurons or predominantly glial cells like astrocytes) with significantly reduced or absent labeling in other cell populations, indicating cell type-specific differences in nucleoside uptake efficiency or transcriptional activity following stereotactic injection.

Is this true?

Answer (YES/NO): NO